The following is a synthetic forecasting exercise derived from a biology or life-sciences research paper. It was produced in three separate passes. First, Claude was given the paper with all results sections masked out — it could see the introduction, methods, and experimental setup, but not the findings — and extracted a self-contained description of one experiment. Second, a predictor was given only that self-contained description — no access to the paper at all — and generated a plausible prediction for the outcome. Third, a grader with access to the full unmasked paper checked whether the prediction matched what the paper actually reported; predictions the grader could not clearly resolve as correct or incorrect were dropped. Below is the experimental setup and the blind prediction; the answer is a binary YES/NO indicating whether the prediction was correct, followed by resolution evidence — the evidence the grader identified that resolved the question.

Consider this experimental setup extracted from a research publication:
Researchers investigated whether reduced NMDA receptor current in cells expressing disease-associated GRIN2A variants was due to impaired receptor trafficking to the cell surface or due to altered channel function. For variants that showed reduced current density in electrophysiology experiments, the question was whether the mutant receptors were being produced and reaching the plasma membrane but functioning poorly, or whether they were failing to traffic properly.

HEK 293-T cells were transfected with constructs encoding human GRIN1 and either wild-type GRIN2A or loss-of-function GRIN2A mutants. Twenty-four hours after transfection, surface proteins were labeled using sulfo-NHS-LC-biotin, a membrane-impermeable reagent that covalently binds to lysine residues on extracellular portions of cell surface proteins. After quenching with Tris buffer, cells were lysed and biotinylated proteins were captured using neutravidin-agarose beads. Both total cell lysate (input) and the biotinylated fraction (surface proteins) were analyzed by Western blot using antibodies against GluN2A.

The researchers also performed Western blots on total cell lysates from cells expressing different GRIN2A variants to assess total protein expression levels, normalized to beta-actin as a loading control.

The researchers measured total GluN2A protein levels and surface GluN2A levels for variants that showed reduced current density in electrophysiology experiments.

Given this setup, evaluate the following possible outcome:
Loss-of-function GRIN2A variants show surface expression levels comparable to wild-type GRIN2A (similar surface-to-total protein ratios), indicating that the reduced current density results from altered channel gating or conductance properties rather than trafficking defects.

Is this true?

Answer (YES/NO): YES